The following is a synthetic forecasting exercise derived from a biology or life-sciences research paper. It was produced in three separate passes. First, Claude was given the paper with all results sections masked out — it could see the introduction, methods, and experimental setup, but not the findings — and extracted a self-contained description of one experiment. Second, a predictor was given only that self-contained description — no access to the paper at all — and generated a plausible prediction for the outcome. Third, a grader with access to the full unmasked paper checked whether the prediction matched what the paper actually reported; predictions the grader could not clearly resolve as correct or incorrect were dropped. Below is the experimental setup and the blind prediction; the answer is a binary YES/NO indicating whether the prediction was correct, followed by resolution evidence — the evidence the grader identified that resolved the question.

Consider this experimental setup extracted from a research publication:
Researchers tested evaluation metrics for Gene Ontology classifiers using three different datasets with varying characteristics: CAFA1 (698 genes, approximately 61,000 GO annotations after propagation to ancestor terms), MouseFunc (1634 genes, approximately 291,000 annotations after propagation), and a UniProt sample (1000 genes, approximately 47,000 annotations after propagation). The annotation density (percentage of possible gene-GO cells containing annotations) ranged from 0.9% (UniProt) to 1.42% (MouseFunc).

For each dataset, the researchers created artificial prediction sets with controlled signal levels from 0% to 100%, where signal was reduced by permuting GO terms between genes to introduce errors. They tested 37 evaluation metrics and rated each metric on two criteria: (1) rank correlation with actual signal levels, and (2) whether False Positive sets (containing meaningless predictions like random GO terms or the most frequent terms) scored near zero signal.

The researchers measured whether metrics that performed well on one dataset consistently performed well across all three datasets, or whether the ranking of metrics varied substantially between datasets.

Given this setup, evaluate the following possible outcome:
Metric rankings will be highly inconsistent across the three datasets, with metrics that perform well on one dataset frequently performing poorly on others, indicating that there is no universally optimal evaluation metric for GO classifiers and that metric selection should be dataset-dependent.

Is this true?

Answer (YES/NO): NO